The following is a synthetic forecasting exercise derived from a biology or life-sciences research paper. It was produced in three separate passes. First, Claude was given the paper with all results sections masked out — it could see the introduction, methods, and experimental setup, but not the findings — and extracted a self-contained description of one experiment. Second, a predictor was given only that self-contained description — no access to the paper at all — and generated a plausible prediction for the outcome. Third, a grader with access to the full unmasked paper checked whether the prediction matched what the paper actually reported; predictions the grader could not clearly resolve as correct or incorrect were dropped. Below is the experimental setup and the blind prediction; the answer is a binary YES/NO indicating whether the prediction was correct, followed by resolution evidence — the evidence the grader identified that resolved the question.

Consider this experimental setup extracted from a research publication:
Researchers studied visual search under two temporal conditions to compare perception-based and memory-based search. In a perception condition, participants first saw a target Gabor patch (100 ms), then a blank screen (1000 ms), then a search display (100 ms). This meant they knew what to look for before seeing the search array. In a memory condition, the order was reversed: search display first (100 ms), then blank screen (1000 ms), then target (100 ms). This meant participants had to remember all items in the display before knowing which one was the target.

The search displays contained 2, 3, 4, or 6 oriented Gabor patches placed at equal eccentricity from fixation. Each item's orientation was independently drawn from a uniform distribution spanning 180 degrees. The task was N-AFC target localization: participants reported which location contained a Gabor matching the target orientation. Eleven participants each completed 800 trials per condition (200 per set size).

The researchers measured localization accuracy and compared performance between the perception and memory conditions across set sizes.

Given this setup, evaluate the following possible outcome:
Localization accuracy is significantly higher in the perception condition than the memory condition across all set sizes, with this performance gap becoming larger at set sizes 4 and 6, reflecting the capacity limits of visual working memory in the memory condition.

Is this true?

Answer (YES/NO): NO